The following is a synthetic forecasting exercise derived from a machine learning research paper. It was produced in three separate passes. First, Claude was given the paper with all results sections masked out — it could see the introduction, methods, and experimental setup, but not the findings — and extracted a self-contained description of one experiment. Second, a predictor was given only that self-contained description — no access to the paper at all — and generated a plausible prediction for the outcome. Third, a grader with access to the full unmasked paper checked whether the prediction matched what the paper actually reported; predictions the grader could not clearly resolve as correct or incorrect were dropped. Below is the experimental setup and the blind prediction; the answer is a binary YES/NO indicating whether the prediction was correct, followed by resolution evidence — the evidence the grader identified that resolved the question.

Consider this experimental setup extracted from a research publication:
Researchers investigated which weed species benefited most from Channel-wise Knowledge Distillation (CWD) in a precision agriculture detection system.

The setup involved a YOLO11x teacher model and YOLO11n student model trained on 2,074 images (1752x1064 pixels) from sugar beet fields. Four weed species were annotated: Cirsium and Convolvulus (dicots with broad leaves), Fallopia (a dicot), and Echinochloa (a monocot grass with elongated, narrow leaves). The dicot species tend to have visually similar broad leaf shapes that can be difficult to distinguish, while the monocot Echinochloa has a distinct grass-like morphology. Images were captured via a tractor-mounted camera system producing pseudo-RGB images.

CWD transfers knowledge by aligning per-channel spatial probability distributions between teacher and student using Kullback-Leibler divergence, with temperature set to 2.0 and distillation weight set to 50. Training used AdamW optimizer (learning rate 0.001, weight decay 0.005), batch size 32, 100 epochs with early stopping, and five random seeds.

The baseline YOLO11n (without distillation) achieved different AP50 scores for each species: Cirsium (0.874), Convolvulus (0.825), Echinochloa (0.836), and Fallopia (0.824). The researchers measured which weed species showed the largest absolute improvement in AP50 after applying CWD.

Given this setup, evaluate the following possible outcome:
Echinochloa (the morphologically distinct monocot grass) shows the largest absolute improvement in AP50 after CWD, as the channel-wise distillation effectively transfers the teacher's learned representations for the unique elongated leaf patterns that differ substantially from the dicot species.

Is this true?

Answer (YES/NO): NO